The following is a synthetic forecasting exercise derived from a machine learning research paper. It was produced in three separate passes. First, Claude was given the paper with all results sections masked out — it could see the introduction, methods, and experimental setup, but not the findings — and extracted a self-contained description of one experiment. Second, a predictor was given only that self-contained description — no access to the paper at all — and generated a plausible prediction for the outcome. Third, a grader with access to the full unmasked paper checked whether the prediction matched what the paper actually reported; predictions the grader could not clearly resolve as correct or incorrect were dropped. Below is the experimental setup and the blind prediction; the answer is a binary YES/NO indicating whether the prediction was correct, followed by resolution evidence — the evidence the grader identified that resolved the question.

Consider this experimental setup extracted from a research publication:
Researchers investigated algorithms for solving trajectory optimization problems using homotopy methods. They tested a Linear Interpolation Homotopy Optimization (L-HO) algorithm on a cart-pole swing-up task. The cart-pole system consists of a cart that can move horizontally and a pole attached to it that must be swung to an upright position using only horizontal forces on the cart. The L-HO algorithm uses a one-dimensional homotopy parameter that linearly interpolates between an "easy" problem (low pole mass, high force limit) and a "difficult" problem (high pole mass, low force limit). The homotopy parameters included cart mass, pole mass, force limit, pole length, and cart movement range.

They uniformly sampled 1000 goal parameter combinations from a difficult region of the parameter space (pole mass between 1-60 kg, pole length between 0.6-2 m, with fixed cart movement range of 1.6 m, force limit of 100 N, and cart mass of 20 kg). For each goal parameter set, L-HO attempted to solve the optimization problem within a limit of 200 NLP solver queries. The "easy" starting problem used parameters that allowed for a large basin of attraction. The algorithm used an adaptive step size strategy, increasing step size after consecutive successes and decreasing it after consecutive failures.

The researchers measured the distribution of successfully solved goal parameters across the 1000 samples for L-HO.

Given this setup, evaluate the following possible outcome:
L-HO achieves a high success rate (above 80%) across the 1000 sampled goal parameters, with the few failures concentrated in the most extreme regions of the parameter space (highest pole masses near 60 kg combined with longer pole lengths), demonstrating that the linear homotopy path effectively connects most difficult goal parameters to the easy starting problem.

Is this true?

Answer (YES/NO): NO